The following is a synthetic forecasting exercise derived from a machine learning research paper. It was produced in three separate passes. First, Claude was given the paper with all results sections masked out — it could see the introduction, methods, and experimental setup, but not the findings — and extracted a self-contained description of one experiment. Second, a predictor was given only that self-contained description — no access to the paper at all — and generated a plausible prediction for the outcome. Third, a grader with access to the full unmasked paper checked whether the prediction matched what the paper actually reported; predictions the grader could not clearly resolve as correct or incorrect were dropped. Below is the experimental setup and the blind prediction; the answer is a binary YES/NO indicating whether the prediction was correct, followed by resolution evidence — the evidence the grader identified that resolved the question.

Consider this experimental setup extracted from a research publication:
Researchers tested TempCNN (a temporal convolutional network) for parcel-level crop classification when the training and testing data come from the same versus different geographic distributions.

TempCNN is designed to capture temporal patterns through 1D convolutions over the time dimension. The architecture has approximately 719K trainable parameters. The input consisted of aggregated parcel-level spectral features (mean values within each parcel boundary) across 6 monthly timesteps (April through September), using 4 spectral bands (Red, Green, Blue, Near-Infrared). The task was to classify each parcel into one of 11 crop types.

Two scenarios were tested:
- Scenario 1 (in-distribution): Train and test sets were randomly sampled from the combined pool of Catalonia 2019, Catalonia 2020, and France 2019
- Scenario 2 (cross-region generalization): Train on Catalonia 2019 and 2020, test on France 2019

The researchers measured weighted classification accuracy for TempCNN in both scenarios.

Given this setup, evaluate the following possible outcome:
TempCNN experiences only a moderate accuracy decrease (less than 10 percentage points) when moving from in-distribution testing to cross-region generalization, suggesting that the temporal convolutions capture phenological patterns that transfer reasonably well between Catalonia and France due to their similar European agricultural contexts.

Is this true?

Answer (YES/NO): NO